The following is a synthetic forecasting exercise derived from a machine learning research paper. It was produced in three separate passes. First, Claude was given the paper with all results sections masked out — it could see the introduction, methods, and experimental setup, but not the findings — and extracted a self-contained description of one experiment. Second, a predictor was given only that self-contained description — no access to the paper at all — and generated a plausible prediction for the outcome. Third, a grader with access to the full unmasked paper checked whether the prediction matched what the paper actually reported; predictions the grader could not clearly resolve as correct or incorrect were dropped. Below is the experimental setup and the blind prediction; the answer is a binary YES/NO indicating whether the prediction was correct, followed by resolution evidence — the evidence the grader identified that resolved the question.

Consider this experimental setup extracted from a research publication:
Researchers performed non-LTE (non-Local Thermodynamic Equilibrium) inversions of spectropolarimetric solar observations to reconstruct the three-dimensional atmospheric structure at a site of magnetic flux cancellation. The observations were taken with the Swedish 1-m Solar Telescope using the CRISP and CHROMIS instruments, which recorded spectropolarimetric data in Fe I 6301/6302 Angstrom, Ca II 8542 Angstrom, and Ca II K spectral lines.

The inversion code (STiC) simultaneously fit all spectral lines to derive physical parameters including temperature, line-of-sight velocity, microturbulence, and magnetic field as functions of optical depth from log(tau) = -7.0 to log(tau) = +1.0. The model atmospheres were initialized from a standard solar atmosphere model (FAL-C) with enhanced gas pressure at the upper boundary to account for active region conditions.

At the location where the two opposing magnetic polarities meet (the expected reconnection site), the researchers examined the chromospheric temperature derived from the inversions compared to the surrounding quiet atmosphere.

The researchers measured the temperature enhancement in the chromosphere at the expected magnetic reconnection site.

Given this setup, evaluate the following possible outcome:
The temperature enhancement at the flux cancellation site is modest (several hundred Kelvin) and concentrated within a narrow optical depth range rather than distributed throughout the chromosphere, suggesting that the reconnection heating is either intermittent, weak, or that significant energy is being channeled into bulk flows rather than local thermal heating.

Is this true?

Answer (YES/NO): NO